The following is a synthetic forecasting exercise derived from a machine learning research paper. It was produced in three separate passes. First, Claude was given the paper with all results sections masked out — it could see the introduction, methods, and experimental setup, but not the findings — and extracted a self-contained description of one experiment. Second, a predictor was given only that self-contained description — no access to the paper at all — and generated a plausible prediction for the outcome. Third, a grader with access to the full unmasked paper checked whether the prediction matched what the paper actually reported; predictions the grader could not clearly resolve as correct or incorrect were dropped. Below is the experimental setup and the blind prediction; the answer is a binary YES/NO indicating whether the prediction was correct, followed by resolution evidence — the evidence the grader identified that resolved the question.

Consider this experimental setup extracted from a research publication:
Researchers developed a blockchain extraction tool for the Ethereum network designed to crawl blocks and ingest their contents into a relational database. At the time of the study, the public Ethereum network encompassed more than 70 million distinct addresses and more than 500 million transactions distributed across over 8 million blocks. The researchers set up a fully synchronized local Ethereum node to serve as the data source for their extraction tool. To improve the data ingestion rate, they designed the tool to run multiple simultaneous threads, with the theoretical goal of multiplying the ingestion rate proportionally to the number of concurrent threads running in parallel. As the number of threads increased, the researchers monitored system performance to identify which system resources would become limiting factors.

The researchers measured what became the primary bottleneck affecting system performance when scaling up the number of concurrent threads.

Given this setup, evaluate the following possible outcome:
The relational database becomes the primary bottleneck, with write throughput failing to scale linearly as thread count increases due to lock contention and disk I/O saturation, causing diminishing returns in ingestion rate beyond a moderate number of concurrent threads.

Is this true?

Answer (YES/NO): NO